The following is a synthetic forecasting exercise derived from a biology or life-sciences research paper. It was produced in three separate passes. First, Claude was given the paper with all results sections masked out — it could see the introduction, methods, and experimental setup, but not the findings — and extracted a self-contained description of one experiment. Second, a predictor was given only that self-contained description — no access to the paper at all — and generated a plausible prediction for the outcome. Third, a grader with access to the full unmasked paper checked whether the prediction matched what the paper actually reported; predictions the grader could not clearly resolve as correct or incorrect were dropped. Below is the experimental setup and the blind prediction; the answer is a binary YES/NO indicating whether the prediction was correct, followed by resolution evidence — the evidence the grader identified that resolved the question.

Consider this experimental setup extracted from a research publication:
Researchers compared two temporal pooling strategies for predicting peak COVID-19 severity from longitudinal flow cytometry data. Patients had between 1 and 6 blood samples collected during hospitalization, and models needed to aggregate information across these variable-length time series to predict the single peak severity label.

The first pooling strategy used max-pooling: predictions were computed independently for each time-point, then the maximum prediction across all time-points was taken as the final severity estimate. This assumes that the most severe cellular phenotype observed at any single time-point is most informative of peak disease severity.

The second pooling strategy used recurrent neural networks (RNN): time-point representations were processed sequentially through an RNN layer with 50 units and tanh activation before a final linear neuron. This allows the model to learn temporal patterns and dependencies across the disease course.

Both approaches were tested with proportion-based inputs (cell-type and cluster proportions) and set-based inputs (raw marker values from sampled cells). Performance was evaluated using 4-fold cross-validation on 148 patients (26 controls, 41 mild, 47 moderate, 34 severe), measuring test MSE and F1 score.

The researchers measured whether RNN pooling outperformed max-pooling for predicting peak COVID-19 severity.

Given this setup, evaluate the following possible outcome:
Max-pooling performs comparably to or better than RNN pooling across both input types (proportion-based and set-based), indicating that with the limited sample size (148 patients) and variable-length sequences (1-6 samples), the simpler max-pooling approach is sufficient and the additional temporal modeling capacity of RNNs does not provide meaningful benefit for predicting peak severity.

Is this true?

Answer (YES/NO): NO